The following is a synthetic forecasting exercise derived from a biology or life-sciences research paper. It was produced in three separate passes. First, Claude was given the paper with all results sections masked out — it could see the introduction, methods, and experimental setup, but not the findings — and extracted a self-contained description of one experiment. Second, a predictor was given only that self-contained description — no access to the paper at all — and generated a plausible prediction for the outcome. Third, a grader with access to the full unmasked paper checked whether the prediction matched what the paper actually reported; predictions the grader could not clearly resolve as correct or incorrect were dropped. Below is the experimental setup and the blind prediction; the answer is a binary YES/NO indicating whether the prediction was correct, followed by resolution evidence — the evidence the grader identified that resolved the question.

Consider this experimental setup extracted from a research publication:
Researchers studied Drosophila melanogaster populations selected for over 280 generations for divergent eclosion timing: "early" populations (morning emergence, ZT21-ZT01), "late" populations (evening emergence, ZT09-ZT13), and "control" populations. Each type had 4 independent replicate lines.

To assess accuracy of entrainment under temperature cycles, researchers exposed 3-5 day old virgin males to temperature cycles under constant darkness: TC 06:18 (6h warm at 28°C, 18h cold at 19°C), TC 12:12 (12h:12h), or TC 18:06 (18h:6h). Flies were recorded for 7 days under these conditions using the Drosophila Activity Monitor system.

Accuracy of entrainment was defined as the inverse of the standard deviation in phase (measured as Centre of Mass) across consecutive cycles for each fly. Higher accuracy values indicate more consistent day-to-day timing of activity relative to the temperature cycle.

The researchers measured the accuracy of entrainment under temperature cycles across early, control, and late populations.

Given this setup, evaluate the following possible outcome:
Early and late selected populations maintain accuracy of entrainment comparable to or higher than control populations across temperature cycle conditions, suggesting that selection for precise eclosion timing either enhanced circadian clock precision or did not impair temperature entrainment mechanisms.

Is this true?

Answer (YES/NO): YES